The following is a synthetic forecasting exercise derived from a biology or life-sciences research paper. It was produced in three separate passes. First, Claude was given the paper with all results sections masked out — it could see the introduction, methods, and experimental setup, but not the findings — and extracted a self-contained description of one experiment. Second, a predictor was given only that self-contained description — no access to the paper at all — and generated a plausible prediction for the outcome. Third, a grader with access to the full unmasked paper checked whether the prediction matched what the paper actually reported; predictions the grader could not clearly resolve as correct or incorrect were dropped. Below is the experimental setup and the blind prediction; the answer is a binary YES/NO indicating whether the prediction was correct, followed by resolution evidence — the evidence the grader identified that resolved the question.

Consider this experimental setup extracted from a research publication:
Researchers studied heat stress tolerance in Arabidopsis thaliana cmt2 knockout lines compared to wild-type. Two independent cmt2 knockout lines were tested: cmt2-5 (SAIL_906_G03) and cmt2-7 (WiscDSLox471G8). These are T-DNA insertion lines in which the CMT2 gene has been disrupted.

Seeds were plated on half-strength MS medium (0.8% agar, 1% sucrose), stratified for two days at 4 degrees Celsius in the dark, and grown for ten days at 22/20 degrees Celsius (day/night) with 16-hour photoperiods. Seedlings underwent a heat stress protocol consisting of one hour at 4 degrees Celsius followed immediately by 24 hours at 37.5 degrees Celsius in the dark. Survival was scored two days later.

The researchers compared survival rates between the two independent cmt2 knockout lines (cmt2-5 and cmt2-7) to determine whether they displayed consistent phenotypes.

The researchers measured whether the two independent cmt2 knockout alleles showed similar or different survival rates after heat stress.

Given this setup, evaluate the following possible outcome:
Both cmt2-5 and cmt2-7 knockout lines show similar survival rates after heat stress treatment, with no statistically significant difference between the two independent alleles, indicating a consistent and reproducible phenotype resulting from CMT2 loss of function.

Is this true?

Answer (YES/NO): YES